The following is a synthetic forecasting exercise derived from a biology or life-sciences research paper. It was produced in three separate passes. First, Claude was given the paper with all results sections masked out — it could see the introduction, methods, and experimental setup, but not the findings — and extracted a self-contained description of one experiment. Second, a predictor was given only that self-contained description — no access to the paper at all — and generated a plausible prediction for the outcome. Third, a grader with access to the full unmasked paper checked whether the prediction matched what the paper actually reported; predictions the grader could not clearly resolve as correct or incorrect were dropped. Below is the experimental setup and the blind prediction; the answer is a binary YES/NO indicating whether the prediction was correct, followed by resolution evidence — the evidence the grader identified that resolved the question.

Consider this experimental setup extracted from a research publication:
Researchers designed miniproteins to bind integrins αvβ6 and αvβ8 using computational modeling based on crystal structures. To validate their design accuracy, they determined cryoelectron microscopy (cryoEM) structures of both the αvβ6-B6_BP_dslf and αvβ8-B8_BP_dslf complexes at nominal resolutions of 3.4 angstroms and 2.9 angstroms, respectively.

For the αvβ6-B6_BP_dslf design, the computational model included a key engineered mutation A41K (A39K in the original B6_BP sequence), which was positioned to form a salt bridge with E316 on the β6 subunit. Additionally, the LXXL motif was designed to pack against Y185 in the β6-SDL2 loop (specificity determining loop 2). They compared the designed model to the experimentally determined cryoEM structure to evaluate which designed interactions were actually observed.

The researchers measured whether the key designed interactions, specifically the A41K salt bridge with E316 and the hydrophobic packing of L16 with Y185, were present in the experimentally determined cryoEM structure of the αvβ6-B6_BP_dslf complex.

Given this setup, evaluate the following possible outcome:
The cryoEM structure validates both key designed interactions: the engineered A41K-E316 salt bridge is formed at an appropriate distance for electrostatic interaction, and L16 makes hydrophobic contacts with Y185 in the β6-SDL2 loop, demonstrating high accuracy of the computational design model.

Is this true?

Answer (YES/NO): YES